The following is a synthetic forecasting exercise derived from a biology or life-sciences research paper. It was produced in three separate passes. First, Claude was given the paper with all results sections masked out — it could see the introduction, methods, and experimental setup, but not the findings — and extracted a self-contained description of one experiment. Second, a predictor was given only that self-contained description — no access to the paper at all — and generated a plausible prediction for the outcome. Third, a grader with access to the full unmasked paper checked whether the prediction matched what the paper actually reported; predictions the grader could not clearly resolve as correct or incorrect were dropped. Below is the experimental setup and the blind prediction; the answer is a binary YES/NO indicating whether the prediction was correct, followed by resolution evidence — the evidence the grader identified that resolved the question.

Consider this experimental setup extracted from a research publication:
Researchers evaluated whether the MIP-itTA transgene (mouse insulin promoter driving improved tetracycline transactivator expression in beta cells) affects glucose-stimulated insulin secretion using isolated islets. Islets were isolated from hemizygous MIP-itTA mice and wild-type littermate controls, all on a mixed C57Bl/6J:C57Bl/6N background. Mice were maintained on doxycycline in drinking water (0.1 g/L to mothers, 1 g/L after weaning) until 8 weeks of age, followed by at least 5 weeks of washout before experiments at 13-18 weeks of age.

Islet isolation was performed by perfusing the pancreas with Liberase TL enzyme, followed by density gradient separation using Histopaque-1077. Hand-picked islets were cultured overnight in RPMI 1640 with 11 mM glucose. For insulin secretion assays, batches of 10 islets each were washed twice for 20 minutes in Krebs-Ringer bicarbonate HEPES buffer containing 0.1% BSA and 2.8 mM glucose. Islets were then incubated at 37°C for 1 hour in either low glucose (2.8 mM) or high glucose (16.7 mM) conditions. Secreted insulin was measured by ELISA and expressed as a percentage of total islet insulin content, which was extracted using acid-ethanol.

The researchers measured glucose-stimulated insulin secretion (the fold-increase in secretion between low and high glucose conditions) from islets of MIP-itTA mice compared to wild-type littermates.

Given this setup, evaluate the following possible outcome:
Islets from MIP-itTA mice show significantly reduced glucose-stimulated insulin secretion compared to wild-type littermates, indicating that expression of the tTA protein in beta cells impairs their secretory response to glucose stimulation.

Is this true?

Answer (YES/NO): NO